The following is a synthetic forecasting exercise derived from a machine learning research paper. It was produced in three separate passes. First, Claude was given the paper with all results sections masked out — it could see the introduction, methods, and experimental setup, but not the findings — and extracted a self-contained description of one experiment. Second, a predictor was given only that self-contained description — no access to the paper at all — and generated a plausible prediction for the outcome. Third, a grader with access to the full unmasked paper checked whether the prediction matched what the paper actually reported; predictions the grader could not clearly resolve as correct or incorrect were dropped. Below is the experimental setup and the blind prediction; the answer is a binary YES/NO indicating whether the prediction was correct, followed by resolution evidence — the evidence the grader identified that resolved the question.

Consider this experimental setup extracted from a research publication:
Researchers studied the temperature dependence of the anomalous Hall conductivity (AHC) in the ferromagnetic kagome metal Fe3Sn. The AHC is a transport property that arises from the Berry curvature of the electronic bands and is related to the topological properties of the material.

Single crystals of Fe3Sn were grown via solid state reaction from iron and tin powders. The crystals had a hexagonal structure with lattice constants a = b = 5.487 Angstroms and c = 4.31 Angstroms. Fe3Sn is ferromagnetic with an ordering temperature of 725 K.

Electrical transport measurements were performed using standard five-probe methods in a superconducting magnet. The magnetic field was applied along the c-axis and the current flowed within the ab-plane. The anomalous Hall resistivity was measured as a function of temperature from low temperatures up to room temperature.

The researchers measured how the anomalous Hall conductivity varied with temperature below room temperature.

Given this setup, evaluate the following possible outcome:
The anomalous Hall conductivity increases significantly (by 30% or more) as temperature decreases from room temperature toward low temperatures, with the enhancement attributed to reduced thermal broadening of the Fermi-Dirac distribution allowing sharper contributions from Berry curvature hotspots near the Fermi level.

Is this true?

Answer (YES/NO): NO